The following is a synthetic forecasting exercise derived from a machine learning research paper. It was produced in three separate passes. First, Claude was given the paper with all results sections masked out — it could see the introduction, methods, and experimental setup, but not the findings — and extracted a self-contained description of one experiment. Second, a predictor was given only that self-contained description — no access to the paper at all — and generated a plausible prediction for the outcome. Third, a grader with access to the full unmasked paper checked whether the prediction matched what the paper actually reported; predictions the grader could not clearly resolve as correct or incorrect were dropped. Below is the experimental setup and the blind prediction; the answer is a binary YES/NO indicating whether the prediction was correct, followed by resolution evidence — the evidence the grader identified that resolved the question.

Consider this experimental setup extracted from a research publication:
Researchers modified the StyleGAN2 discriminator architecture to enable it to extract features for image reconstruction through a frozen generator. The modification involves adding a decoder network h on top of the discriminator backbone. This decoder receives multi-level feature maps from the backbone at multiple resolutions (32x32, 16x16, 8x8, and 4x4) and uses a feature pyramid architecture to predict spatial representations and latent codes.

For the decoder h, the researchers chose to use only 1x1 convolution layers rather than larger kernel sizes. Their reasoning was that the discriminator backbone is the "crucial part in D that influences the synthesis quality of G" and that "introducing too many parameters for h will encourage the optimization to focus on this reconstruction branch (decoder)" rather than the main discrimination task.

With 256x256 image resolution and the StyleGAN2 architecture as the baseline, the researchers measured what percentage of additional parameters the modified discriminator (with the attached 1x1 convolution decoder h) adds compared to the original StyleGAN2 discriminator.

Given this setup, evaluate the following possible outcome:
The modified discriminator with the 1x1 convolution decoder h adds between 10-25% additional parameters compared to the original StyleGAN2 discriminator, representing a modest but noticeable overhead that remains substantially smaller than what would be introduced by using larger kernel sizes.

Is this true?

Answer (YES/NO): NO